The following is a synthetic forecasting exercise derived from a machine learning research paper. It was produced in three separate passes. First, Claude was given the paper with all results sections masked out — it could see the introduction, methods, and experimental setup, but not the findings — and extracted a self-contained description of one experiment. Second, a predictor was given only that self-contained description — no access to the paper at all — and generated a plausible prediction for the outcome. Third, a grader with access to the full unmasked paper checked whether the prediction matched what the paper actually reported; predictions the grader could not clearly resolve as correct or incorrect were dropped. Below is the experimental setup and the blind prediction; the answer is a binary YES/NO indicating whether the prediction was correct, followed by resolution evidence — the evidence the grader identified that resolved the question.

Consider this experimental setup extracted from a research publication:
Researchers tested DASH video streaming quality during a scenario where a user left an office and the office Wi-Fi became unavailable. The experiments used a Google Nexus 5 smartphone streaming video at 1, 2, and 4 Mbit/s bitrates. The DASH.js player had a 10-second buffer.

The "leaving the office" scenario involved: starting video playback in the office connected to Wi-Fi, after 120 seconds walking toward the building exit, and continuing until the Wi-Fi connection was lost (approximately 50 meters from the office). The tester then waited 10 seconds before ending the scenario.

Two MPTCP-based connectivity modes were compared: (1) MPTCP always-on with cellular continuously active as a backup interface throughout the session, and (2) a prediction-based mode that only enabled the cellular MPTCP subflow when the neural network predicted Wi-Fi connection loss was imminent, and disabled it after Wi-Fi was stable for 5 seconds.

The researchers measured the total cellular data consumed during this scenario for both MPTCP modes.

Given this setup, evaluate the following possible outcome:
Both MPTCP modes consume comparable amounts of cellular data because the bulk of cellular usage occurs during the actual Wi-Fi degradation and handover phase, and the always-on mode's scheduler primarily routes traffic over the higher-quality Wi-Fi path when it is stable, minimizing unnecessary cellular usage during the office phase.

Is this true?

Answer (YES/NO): NO